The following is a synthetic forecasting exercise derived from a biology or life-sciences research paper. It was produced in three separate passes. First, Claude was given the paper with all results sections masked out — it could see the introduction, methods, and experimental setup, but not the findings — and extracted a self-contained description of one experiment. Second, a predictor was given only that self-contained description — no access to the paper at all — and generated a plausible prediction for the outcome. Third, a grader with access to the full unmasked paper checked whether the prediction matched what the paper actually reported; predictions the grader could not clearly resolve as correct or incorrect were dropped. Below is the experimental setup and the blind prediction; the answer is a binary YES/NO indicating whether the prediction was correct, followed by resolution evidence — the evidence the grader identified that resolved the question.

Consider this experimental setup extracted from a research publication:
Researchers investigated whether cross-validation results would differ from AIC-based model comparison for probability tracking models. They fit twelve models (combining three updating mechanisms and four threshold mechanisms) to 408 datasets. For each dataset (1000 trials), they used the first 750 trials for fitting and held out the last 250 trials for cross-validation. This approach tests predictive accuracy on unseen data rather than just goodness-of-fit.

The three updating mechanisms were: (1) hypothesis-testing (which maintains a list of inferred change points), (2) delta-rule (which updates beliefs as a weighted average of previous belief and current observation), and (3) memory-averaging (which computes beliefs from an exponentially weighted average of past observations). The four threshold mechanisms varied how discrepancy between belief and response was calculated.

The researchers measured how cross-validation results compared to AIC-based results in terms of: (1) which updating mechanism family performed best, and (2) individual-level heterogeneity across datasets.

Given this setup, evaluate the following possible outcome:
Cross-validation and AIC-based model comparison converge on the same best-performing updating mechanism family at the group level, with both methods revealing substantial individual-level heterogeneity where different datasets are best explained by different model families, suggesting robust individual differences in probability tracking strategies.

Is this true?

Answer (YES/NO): YES